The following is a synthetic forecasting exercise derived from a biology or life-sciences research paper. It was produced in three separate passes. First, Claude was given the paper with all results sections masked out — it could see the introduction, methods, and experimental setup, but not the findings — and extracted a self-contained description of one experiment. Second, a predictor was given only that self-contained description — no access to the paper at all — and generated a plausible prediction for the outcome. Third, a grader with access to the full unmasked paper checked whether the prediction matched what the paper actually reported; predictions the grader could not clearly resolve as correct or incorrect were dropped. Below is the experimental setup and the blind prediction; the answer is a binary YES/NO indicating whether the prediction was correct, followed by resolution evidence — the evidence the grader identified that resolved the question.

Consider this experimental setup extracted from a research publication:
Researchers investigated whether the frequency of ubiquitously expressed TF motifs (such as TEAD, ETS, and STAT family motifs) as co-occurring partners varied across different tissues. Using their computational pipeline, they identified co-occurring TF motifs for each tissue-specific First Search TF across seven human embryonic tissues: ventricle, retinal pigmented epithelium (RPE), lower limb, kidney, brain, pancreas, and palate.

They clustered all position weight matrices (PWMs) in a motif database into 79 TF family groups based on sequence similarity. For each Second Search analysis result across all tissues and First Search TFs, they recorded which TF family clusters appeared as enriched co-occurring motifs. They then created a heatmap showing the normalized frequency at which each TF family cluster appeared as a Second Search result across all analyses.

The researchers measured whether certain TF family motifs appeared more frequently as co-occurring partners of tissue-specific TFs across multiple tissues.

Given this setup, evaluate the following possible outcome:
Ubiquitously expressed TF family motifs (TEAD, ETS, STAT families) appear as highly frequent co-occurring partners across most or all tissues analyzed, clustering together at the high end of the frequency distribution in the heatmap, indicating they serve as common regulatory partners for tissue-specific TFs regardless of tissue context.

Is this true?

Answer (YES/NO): NO